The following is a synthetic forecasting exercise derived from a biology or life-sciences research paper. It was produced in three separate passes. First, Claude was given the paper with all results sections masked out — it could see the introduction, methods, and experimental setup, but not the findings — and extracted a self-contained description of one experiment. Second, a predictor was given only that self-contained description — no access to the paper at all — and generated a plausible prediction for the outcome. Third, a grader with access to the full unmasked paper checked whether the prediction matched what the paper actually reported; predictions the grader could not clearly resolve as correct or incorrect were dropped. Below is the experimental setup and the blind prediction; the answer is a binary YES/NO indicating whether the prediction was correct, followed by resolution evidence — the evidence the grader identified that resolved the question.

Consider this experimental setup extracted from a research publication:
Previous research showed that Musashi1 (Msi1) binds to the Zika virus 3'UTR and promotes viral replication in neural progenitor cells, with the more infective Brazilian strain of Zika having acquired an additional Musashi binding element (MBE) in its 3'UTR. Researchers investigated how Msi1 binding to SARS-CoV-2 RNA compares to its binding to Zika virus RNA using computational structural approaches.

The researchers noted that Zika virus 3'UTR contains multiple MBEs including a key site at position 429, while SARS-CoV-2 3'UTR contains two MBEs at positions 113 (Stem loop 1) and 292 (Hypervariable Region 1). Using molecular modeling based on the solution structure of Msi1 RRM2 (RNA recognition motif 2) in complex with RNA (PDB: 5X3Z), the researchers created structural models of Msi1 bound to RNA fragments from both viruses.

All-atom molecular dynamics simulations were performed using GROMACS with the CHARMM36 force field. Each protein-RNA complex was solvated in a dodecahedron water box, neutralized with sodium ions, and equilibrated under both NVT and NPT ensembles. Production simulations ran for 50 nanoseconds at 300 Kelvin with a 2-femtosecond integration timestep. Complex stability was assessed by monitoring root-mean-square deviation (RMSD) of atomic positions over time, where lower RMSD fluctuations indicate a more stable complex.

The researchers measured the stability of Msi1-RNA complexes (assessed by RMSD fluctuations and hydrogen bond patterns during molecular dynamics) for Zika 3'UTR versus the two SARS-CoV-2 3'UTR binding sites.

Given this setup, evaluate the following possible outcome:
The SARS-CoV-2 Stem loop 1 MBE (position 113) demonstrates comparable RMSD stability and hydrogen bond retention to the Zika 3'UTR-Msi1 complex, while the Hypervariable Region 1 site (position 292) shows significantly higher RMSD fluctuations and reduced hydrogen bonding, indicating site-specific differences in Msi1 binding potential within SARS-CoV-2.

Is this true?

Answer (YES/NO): NO